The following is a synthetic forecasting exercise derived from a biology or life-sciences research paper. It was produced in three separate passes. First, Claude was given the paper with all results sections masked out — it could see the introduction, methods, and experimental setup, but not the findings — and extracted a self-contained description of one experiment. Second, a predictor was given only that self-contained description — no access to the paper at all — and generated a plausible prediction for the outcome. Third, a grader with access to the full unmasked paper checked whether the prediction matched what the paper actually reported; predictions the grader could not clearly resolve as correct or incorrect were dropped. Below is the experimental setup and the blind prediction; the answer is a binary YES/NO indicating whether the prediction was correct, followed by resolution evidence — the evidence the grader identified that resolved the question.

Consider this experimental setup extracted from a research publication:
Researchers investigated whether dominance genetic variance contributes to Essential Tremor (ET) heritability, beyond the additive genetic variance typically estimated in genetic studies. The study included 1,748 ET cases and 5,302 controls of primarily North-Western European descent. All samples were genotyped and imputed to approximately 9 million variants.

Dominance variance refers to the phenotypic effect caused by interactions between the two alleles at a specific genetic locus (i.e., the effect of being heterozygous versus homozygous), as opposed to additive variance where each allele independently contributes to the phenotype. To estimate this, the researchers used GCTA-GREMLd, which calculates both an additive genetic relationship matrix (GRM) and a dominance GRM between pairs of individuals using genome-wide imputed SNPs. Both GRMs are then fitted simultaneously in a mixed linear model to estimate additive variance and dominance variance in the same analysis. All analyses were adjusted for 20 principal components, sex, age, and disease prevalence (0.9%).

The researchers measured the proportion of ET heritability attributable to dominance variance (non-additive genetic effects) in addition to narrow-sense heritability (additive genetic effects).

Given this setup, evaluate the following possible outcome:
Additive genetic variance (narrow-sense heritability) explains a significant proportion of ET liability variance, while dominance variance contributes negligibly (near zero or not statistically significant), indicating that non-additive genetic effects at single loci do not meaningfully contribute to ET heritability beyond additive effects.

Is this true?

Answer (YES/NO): YES